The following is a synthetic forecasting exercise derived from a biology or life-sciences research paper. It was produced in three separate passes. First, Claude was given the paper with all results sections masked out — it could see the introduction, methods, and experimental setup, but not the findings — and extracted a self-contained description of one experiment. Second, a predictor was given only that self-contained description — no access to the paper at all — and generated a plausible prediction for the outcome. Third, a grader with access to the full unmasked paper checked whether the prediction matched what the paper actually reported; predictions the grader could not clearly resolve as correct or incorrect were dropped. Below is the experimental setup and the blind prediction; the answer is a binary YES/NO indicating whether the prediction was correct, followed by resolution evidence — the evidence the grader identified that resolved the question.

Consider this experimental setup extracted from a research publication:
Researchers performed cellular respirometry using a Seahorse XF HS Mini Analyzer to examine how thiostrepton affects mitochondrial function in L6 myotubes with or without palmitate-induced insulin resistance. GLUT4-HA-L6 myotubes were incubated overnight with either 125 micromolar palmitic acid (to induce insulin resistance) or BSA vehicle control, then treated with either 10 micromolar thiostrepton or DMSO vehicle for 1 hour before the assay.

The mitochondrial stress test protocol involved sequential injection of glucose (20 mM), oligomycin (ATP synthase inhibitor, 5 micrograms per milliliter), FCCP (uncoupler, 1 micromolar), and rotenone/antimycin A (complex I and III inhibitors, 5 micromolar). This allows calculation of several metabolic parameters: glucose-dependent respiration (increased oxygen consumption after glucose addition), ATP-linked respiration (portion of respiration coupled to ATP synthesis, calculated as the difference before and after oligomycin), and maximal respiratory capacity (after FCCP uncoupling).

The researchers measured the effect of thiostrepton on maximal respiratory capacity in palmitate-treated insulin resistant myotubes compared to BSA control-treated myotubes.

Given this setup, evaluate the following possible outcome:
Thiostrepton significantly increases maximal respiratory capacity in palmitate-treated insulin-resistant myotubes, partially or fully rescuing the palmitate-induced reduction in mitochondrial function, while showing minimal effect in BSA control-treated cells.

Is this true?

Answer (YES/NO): NO